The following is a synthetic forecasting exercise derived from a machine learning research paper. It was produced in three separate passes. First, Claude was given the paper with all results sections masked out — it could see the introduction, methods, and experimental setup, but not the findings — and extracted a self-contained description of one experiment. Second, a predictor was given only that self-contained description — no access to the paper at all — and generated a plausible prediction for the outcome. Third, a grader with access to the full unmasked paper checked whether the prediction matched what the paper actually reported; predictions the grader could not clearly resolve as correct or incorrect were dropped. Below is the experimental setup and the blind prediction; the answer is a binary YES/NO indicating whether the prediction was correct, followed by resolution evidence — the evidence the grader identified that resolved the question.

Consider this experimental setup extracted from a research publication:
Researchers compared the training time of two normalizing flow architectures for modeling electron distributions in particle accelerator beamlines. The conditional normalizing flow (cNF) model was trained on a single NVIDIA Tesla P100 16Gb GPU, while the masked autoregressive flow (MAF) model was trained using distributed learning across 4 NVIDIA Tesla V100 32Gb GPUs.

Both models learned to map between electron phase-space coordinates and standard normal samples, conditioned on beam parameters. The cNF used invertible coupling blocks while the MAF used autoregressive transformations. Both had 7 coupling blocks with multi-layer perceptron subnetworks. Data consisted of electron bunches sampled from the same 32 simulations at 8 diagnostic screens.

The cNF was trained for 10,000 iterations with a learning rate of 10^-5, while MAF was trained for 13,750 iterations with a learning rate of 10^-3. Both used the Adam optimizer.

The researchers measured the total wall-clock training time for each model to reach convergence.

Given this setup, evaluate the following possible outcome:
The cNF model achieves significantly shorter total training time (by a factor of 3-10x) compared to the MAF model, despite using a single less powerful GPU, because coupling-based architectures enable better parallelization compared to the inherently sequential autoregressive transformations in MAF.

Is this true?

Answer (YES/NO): NO